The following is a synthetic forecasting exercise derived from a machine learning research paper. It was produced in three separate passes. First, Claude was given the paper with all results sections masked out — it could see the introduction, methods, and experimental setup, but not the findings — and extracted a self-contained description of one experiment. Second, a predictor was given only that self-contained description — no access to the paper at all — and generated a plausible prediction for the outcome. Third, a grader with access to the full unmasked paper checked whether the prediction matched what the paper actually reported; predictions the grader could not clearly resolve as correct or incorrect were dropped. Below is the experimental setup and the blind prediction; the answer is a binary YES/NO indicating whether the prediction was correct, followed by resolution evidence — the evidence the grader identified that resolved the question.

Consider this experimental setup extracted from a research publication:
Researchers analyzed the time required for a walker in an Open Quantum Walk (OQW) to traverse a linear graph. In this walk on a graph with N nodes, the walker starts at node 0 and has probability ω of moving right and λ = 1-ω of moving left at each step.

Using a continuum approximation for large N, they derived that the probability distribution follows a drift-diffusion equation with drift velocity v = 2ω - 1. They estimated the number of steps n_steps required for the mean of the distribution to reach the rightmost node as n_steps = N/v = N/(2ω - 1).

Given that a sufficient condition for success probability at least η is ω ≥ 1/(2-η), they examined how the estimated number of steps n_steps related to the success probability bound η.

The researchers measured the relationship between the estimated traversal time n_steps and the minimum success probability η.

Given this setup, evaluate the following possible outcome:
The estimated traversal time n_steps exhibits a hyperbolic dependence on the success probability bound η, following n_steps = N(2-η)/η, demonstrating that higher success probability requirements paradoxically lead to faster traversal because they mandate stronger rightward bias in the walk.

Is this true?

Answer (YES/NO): NO